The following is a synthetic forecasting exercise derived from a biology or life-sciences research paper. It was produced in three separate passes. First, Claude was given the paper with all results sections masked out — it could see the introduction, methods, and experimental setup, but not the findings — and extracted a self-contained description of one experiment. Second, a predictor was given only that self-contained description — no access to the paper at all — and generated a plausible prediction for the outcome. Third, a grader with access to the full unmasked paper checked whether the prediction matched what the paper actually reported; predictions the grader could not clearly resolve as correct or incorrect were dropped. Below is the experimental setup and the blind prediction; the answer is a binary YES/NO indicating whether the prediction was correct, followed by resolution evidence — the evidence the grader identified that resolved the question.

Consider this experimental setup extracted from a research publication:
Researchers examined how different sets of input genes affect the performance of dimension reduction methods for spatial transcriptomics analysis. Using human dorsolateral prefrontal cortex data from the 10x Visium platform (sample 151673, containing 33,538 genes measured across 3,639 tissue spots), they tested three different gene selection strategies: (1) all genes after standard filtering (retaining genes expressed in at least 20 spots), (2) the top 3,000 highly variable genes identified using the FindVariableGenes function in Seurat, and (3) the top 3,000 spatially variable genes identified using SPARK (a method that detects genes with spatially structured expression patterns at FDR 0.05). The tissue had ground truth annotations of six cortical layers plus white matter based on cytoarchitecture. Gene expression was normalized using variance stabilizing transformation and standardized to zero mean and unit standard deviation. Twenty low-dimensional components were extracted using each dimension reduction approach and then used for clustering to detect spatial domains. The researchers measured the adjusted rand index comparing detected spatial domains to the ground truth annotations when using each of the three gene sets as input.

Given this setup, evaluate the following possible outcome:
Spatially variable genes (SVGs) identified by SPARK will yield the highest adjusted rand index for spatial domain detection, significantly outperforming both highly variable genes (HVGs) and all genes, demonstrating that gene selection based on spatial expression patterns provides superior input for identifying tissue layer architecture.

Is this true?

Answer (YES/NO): NO